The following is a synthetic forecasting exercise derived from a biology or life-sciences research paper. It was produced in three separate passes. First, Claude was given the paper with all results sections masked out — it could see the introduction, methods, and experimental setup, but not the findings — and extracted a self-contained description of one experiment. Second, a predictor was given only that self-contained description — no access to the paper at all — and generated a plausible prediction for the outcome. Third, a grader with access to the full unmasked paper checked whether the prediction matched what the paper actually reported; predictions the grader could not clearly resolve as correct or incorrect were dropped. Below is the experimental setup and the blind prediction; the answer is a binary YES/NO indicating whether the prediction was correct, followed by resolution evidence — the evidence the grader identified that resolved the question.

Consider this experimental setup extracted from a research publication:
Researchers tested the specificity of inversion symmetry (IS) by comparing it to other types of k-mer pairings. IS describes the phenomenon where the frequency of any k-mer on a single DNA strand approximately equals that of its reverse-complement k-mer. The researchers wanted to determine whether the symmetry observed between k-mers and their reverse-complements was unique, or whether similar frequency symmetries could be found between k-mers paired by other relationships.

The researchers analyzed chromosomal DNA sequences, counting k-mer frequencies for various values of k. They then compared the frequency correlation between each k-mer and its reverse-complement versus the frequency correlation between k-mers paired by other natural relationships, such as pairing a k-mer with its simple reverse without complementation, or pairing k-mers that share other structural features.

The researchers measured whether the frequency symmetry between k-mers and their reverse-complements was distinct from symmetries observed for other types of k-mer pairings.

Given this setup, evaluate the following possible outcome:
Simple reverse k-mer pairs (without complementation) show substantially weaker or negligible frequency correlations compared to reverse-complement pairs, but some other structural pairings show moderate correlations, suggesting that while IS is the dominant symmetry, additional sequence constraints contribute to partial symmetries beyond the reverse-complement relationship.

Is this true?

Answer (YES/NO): NO